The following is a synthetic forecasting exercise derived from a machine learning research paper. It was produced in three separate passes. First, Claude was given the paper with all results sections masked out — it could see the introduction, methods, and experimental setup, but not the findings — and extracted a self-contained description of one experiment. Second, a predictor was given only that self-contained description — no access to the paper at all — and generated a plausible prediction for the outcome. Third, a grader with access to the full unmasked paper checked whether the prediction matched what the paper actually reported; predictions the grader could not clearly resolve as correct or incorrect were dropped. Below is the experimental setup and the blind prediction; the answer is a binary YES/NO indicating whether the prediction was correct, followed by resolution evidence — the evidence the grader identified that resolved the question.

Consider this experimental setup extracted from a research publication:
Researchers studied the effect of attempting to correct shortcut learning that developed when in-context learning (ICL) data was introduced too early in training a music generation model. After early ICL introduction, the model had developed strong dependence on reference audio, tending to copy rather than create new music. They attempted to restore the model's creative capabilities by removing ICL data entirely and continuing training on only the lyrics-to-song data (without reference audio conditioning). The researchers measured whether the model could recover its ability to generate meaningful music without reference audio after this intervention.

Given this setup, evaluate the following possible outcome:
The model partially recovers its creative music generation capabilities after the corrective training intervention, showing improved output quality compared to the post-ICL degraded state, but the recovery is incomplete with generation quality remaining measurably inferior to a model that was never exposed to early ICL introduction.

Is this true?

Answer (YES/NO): NO